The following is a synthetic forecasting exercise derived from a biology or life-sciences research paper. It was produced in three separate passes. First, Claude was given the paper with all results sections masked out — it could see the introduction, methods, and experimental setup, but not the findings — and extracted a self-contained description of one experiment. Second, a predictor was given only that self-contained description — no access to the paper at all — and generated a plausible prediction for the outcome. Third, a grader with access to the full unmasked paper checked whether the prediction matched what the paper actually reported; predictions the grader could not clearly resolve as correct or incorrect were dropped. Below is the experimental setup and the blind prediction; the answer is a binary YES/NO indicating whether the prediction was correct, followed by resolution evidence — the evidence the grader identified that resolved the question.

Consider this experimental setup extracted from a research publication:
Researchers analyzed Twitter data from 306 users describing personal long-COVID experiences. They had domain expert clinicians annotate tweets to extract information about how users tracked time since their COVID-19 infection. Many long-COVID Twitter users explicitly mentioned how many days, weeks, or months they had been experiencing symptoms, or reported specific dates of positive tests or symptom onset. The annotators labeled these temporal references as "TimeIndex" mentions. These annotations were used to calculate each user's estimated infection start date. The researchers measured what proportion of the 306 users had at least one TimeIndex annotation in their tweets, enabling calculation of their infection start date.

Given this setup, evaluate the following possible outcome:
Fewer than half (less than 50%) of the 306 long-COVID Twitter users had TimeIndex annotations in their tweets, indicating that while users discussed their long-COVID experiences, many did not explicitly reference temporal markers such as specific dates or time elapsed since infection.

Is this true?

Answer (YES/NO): NO